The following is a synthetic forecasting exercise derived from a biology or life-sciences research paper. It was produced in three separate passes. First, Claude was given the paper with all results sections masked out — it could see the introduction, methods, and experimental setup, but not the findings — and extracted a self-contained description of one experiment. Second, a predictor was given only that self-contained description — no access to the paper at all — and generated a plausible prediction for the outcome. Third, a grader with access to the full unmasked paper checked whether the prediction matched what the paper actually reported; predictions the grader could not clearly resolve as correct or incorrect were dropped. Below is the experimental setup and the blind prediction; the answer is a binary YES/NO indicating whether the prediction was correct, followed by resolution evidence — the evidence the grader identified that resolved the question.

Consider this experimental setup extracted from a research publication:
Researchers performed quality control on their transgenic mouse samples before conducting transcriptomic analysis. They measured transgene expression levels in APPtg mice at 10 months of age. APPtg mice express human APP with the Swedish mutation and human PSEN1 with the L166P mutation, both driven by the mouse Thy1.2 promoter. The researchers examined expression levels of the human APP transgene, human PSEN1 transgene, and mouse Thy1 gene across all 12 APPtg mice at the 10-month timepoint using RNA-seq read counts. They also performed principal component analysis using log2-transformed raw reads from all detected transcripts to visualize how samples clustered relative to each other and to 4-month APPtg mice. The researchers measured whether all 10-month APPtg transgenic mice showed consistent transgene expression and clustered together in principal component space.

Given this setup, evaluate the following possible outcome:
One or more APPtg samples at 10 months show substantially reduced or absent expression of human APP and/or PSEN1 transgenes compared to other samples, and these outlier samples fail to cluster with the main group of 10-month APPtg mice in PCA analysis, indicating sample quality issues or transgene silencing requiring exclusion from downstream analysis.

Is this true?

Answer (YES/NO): YES